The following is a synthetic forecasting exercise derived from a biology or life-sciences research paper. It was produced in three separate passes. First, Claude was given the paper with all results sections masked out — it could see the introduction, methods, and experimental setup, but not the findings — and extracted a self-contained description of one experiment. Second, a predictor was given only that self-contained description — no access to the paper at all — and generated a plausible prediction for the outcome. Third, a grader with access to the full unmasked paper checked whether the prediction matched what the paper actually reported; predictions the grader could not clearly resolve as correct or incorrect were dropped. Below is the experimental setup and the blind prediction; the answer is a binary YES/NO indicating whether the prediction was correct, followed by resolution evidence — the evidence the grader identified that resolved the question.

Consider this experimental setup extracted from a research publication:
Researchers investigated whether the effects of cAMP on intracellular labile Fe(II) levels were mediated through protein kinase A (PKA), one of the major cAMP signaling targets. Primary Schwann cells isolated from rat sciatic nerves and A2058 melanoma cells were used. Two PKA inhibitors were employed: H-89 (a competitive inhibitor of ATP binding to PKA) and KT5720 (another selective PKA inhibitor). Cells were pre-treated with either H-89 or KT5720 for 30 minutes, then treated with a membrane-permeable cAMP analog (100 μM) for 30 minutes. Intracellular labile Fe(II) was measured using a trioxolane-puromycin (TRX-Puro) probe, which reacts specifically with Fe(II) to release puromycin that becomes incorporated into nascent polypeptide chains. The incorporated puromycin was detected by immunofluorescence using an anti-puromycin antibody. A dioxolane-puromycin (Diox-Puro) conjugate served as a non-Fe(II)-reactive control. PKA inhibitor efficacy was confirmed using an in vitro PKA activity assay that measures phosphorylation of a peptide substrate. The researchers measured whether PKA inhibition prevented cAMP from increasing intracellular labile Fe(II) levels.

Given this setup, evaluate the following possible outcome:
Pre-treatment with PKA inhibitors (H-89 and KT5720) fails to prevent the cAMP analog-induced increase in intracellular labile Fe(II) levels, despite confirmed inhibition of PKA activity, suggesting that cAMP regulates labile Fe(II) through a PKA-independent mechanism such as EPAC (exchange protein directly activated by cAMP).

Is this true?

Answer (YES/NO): NO